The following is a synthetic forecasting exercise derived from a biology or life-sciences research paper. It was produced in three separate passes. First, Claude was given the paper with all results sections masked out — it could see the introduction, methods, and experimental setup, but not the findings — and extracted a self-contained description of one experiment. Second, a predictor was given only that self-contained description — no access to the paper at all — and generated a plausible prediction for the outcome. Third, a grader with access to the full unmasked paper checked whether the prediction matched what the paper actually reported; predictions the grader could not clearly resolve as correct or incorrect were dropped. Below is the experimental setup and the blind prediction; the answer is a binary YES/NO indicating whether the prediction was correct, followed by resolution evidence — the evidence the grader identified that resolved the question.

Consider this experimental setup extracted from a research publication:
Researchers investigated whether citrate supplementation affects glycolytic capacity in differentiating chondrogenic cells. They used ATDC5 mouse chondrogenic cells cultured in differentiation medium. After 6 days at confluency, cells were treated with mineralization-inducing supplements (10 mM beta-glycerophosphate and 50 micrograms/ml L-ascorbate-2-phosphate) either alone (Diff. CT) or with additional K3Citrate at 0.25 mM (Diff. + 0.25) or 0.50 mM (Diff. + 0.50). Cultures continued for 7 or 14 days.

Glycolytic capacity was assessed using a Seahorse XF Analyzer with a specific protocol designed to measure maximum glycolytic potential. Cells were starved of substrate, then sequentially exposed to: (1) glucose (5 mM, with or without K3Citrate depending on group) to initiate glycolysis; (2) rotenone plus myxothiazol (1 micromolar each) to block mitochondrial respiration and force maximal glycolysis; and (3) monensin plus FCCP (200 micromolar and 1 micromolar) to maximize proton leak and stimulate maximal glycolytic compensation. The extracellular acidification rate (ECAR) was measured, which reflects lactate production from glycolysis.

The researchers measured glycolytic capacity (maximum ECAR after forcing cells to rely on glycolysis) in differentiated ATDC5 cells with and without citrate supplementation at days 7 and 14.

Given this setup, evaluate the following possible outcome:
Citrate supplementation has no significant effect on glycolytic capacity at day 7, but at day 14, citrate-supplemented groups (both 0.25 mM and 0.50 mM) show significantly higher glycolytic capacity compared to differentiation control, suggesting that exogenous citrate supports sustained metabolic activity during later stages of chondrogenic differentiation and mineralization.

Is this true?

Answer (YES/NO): NO